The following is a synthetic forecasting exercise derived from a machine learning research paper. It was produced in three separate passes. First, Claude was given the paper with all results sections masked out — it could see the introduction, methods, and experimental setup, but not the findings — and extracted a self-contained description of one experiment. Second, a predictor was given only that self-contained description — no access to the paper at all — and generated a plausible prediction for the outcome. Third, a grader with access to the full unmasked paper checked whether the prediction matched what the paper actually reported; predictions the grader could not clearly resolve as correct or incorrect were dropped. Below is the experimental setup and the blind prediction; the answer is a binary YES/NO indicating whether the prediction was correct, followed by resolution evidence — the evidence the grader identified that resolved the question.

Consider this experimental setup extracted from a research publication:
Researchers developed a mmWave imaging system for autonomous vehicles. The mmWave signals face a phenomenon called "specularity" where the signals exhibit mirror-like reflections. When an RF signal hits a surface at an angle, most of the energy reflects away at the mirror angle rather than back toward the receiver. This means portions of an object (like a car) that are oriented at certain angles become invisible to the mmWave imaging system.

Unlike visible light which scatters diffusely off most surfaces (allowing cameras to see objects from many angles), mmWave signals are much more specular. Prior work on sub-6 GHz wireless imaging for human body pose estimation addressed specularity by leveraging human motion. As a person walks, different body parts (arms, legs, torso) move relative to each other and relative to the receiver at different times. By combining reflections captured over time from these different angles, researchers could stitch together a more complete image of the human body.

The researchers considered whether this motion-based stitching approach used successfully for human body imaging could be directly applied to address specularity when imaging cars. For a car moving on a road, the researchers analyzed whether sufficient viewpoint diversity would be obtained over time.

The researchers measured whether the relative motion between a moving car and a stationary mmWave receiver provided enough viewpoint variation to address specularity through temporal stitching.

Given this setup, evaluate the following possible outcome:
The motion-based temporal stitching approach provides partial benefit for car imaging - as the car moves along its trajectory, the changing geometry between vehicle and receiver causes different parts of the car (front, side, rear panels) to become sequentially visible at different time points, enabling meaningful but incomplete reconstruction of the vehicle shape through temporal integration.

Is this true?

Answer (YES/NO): NO